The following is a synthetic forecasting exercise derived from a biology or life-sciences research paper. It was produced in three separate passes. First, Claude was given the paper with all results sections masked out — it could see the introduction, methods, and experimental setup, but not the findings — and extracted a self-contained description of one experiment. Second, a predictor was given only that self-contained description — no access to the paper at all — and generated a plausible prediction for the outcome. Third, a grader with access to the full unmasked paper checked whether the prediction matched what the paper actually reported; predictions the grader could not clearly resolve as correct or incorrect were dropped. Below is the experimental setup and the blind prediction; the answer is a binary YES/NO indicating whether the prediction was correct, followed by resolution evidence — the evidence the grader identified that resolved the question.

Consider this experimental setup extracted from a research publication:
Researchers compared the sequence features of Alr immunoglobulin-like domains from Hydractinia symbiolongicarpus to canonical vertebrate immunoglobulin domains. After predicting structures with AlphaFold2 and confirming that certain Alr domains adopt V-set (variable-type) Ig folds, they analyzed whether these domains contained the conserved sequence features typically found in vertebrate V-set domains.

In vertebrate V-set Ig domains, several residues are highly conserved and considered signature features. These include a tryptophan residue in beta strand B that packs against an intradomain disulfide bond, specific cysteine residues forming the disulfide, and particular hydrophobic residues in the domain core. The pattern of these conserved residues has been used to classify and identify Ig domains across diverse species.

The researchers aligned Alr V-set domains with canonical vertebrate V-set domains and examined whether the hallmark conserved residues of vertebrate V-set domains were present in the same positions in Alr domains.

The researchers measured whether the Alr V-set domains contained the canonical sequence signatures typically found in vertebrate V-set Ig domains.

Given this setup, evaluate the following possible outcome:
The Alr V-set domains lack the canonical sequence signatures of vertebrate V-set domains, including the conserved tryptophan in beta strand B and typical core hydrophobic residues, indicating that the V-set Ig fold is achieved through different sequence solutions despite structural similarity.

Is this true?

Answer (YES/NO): NO